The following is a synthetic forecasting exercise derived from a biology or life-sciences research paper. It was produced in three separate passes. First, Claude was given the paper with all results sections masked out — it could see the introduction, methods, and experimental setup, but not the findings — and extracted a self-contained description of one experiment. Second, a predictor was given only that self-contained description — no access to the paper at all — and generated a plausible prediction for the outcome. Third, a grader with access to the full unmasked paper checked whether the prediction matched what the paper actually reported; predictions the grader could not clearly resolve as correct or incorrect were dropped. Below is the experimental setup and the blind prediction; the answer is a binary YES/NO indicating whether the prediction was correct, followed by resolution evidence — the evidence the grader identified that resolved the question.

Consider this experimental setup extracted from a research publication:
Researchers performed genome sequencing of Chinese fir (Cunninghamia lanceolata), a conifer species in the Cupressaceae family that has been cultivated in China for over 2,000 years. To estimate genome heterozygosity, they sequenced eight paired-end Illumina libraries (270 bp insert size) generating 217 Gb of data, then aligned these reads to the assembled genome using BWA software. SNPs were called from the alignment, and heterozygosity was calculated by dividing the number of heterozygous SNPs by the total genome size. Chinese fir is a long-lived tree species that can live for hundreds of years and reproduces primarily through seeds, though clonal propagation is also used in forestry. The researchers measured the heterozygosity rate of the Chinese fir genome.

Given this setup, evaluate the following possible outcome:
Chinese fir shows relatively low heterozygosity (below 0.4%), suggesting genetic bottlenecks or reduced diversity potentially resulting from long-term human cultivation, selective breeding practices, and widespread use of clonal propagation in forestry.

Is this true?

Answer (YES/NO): NO